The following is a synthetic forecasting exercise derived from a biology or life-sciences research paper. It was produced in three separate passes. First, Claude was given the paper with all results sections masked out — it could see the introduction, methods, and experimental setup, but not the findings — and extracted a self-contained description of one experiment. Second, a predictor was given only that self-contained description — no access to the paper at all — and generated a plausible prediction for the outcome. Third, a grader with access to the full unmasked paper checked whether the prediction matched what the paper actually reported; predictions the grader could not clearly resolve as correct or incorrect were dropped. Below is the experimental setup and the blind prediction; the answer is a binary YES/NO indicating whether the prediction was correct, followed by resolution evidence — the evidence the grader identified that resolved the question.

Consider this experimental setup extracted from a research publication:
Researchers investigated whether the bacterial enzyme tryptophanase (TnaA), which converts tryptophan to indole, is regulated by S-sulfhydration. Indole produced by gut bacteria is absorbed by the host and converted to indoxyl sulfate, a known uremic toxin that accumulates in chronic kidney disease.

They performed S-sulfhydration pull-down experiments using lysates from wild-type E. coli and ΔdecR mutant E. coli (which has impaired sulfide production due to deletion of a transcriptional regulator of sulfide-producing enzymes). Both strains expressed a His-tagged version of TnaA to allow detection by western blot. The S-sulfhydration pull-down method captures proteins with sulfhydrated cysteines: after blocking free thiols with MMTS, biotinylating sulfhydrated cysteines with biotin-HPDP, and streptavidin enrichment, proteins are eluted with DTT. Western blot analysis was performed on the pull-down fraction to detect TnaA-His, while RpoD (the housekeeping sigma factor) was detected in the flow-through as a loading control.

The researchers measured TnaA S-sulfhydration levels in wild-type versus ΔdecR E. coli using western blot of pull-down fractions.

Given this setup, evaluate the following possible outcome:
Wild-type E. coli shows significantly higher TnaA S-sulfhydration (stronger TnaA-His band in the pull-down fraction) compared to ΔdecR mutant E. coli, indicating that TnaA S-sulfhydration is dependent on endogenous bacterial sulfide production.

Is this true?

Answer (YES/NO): YES